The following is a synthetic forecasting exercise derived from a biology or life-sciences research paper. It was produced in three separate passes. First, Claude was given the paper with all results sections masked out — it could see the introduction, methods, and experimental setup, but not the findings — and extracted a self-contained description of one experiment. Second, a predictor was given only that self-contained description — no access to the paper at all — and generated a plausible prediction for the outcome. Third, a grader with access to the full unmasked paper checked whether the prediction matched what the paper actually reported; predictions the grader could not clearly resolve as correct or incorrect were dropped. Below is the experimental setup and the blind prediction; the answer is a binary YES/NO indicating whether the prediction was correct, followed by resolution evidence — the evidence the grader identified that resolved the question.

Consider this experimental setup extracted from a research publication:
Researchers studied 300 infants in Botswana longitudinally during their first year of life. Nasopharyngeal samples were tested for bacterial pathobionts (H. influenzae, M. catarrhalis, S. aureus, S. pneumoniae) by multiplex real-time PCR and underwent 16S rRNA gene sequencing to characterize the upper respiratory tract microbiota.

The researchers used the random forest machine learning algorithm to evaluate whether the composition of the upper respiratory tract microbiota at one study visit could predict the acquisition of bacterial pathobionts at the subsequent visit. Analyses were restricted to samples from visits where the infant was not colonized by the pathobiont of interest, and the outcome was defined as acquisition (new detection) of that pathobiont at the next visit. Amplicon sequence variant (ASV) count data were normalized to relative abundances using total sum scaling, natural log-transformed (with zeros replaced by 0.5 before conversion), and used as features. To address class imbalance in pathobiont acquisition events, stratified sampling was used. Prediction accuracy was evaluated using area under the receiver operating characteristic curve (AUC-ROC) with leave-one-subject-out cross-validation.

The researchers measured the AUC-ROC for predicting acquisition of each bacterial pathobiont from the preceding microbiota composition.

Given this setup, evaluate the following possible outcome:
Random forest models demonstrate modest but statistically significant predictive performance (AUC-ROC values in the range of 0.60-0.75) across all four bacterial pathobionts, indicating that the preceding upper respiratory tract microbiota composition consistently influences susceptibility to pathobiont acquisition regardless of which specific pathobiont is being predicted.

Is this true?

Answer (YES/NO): NO